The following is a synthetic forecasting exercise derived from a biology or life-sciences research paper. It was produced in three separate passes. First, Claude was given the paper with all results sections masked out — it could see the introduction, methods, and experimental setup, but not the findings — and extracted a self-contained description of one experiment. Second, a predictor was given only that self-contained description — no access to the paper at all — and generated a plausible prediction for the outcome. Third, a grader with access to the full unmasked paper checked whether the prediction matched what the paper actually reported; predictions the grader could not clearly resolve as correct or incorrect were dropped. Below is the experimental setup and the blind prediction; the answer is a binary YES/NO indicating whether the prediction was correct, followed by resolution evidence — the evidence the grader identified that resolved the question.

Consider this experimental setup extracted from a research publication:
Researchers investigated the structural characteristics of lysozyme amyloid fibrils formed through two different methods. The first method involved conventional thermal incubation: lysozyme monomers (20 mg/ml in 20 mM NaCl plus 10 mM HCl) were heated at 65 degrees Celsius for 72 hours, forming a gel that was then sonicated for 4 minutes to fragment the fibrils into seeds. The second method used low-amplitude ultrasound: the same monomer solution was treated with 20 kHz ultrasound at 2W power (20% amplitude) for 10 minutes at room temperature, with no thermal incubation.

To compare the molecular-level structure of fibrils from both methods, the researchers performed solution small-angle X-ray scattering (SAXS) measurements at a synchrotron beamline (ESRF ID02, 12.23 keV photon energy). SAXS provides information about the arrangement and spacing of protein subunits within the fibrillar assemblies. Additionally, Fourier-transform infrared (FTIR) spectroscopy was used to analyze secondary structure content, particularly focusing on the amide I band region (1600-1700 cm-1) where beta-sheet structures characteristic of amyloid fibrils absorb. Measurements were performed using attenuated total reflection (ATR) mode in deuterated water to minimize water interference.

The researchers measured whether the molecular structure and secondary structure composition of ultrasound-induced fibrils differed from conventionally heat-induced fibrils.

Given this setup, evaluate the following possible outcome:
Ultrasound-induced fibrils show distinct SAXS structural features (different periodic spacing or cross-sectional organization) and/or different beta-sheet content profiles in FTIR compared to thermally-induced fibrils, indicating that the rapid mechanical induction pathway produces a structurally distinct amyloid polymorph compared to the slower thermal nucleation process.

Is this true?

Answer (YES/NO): NO